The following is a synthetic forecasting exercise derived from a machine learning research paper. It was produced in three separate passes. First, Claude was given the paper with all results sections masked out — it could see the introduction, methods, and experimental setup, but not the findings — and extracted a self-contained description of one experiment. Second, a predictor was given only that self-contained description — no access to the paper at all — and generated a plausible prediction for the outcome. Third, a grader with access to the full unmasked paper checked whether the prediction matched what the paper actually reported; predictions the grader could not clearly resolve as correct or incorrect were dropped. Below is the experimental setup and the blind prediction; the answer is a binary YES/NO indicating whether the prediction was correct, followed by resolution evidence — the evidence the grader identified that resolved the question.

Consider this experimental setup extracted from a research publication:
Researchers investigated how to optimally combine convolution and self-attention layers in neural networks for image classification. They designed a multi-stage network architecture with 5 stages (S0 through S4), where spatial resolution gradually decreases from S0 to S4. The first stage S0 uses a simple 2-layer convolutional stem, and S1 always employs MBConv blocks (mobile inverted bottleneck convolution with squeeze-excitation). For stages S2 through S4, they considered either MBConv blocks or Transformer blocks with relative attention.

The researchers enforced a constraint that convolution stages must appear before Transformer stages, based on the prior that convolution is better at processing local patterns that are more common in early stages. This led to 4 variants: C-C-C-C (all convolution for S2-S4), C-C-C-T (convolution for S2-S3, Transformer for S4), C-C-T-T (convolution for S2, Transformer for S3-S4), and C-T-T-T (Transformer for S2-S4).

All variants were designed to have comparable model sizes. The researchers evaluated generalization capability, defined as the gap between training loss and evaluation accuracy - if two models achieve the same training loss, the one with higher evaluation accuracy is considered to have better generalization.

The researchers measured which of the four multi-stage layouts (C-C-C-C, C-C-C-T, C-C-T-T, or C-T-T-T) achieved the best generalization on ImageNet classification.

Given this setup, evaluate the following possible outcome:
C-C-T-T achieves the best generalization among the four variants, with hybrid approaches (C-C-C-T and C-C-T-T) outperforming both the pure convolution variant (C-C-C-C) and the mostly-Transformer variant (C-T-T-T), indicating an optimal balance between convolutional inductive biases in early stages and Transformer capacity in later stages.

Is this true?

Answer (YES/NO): NO